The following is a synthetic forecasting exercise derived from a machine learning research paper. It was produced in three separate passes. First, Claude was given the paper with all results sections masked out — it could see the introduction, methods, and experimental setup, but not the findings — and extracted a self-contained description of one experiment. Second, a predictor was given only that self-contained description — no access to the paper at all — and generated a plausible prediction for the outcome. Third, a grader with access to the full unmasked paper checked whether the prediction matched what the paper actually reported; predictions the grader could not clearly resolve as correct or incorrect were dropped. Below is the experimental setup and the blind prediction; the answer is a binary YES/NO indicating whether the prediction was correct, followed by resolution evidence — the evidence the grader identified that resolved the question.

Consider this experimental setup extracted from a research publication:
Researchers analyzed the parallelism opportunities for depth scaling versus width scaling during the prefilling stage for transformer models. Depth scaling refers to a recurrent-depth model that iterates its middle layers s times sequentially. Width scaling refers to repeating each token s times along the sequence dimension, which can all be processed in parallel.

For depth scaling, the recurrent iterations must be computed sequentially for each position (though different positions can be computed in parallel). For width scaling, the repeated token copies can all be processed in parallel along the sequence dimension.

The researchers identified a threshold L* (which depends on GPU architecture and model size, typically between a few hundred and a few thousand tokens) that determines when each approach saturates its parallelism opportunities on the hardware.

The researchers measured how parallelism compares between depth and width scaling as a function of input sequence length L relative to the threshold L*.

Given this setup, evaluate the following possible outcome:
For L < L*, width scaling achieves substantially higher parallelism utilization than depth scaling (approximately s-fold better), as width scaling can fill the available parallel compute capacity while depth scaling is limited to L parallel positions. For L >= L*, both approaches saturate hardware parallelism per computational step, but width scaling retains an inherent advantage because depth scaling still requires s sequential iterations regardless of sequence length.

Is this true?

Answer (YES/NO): NO